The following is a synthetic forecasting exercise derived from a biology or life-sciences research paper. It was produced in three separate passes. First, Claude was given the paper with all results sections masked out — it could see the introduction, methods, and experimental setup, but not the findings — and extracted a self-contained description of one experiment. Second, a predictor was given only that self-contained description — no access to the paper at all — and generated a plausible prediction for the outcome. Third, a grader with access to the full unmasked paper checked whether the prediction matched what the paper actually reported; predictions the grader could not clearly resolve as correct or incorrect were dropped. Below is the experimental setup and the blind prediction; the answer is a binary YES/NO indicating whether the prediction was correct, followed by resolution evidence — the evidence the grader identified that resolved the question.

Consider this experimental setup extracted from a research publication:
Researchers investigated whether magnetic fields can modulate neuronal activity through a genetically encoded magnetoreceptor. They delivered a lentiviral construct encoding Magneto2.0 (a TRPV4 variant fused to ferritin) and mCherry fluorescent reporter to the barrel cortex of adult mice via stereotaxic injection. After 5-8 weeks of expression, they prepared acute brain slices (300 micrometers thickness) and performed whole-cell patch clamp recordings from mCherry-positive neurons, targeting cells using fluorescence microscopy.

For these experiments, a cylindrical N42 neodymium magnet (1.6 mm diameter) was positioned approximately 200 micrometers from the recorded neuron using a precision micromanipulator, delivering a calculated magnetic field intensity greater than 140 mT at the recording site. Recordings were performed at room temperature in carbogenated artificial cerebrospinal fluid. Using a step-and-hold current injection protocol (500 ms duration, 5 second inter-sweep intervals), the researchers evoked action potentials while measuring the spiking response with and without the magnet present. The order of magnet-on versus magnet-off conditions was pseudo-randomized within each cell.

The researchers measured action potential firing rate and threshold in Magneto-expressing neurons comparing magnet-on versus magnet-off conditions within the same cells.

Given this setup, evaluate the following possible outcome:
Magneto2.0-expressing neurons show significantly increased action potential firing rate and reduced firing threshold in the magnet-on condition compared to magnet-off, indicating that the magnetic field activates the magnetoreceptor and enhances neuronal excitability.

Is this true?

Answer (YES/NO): NO